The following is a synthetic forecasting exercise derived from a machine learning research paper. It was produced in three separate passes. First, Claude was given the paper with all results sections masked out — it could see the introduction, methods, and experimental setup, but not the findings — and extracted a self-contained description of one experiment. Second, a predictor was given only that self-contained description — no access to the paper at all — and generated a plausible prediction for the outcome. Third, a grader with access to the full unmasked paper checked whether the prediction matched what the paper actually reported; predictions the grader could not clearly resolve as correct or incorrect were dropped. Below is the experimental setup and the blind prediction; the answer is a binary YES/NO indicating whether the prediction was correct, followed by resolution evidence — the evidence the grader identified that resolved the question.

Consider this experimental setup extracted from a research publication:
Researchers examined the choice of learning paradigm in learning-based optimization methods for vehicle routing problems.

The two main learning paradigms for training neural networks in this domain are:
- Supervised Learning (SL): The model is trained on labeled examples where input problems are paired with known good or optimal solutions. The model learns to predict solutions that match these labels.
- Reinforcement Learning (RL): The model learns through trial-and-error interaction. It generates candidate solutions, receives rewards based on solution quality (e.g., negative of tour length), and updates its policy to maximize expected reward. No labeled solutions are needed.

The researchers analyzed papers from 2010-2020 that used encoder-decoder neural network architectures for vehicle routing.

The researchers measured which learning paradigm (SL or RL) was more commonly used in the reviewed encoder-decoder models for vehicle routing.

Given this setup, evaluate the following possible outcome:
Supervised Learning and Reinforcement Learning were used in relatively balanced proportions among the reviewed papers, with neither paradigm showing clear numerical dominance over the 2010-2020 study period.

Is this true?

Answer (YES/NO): NO